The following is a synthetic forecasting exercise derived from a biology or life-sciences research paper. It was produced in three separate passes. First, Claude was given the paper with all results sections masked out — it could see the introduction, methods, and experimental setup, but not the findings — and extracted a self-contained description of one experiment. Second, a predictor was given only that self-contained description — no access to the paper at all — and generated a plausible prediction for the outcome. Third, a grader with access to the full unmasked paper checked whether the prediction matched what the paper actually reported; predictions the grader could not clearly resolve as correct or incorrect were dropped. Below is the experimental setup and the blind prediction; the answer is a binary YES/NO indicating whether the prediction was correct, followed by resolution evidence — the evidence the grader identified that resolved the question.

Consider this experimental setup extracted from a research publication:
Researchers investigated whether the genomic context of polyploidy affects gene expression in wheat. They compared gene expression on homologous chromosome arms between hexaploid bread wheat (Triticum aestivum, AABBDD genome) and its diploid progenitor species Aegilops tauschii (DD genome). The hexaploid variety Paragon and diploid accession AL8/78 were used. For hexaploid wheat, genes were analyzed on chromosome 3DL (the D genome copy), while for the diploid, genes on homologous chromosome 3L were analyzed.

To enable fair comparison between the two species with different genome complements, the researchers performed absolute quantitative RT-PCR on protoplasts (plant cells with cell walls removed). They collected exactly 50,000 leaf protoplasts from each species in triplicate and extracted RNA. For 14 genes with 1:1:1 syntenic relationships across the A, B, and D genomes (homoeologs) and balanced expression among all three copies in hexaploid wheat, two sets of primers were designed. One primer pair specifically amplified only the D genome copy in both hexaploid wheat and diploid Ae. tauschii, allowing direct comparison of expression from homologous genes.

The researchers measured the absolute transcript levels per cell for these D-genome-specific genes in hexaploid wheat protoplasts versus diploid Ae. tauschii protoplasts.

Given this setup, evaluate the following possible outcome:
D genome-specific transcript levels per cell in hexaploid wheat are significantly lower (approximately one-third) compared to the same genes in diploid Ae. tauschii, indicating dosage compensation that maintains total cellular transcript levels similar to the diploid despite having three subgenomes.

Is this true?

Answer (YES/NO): NO